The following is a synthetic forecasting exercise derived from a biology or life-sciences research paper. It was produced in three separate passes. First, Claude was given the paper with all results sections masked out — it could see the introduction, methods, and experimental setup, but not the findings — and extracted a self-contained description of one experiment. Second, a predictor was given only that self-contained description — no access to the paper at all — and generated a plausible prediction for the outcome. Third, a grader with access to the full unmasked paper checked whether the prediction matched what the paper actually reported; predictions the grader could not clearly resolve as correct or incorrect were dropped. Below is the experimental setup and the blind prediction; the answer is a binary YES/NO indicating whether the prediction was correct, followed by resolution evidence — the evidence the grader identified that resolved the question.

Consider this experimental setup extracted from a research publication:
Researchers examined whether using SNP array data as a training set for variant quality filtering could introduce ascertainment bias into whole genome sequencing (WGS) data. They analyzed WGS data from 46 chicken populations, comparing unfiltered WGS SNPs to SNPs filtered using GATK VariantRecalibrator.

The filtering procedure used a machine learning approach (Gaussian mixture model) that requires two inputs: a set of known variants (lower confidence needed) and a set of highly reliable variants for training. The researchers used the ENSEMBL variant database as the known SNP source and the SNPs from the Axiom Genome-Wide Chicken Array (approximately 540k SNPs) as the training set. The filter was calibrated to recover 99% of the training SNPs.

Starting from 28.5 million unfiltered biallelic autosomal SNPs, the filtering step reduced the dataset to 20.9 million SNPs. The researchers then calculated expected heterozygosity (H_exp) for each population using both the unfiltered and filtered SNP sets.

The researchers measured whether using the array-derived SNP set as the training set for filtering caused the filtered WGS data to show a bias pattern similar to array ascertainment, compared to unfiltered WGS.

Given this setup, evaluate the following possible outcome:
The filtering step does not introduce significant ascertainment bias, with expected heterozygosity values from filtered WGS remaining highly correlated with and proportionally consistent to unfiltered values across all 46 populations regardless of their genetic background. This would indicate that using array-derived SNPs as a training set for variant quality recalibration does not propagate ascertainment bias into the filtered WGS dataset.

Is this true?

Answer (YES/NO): YES